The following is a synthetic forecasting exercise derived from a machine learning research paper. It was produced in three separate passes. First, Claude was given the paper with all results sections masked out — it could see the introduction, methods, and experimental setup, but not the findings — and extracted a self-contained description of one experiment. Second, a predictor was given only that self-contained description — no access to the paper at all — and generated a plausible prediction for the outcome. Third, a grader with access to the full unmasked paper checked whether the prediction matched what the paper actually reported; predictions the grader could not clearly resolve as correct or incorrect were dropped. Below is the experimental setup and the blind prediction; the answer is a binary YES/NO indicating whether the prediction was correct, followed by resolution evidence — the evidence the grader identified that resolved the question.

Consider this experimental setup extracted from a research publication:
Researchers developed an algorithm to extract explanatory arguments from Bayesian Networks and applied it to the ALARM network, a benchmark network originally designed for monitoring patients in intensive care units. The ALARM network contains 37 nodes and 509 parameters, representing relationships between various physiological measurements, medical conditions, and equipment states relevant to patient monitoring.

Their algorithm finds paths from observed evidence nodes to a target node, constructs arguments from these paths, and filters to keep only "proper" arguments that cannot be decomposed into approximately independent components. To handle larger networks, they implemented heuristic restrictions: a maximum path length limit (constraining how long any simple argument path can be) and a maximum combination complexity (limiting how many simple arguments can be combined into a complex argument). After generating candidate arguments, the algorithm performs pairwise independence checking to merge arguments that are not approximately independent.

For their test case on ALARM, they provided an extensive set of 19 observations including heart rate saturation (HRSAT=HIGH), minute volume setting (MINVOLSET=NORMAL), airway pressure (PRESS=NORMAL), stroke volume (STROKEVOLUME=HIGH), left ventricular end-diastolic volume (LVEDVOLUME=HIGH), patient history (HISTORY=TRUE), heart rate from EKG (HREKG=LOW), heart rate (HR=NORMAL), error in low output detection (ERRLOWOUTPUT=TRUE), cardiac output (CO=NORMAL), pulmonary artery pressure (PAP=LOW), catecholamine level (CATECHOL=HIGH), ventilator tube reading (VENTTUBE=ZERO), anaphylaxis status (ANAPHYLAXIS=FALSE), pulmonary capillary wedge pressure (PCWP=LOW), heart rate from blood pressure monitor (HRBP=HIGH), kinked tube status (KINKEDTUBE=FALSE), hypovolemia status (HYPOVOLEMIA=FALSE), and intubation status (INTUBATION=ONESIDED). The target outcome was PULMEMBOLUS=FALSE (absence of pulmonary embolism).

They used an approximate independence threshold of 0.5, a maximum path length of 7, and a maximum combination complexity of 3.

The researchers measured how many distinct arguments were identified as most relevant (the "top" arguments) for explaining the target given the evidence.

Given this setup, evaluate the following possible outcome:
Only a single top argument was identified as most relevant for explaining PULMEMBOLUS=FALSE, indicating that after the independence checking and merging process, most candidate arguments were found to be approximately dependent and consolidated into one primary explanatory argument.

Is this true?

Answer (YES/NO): NO